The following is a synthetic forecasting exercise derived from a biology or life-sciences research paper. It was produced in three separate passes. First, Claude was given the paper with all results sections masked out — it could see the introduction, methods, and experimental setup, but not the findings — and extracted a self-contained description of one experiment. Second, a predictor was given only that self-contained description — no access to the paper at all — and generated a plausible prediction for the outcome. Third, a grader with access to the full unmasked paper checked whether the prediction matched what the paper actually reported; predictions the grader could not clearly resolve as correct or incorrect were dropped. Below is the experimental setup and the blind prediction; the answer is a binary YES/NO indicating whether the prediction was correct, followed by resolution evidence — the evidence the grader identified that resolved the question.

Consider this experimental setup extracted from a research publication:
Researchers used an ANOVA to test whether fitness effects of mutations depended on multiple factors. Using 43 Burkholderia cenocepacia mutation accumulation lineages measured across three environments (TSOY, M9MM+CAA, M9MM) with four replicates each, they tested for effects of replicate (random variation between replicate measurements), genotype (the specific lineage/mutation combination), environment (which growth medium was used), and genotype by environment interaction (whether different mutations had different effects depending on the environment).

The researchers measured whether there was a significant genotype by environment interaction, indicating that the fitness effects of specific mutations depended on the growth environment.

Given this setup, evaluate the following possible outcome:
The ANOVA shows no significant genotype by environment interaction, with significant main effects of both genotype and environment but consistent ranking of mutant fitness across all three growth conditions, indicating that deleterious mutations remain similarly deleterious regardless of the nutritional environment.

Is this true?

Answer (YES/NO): NO